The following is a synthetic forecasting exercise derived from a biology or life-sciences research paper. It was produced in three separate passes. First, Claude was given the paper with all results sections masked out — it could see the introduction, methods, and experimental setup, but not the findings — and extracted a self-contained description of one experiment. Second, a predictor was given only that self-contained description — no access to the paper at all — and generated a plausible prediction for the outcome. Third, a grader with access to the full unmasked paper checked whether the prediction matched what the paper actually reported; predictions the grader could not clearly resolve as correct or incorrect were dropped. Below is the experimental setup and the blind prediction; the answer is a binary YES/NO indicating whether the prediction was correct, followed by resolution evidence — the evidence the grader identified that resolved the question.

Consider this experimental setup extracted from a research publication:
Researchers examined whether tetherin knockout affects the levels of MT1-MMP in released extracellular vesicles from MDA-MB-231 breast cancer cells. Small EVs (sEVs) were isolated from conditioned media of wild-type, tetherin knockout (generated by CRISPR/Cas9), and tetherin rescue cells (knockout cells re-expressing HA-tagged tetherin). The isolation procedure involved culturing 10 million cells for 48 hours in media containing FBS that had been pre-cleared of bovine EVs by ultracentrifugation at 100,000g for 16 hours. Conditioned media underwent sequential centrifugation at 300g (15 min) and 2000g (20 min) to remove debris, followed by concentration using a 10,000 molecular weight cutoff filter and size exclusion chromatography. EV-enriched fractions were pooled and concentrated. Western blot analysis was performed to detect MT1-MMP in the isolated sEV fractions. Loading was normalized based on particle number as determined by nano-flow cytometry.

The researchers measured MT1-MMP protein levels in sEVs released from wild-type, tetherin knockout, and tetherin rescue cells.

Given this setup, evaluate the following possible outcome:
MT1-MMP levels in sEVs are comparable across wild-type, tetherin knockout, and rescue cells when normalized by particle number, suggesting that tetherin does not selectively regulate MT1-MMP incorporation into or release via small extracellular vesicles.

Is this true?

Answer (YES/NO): NO